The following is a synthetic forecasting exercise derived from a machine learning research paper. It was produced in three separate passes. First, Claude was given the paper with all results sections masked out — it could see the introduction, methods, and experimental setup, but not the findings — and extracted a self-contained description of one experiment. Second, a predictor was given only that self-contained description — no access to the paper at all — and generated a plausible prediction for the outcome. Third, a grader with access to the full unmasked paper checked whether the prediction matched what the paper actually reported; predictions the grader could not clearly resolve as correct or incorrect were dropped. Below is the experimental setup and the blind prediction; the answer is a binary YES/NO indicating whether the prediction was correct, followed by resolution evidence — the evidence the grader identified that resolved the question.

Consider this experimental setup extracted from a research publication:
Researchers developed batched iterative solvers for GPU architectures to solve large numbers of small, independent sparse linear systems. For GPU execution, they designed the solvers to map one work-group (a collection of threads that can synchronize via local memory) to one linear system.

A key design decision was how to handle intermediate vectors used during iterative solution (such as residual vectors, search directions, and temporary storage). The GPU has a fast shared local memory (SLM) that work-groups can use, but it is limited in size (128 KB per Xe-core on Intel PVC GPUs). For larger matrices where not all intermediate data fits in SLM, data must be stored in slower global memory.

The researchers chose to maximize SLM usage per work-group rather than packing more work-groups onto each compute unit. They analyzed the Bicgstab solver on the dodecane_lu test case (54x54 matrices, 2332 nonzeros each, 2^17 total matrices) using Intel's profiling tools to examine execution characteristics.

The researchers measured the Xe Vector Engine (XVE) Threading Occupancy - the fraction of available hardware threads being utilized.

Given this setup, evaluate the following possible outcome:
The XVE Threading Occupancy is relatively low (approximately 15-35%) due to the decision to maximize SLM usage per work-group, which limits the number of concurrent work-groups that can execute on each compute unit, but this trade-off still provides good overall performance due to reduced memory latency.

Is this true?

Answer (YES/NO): NO